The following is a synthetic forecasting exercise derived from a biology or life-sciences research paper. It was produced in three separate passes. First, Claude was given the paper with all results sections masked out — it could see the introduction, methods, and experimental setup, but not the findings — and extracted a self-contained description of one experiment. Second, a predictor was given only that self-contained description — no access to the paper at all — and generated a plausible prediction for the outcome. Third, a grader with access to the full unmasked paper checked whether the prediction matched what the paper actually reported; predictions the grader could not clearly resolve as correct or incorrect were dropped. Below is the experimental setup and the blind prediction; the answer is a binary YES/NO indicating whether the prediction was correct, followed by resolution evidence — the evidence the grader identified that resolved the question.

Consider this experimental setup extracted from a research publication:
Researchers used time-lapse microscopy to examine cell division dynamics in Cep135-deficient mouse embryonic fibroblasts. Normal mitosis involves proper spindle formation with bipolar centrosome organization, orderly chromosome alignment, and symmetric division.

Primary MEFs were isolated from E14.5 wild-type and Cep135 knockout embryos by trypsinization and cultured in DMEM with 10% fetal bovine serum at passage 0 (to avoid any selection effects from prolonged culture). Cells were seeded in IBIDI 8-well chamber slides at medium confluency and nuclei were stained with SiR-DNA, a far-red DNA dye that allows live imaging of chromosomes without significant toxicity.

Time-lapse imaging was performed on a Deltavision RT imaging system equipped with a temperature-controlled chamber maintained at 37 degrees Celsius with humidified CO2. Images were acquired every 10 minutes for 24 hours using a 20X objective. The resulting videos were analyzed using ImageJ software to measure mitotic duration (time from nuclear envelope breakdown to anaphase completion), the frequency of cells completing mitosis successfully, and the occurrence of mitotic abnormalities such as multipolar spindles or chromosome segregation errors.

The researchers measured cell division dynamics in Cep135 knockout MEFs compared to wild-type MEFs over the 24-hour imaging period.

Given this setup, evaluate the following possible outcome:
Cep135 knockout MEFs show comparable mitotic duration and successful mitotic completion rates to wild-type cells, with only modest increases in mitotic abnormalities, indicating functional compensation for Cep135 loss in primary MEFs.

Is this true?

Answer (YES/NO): NO